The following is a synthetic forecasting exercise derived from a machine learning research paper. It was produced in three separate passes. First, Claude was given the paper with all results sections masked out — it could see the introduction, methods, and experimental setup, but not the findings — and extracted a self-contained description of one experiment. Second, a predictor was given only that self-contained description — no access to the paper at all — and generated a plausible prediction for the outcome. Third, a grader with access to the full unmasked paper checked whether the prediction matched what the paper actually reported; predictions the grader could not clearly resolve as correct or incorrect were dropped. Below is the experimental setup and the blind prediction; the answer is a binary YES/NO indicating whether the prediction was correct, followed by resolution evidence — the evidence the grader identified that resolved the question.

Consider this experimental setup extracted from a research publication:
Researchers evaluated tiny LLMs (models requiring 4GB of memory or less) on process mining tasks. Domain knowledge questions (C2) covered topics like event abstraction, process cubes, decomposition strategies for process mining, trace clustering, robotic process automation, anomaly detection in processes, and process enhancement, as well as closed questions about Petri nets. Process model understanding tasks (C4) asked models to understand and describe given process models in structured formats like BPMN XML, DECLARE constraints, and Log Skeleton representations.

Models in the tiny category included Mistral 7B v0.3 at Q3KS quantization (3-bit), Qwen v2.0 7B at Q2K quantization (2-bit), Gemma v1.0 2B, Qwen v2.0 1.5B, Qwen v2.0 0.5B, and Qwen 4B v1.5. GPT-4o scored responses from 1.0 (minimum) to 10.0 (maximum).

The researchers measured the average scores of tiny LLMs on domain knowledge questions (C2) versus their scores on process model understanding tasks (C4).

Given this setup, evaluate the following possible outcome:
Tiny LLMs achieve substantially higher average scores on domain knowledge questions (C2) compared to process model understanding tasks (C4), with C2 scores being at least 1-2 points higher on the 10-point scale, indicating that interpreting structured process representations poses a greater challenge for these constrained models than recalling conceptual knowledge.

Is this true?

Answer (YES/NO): YES